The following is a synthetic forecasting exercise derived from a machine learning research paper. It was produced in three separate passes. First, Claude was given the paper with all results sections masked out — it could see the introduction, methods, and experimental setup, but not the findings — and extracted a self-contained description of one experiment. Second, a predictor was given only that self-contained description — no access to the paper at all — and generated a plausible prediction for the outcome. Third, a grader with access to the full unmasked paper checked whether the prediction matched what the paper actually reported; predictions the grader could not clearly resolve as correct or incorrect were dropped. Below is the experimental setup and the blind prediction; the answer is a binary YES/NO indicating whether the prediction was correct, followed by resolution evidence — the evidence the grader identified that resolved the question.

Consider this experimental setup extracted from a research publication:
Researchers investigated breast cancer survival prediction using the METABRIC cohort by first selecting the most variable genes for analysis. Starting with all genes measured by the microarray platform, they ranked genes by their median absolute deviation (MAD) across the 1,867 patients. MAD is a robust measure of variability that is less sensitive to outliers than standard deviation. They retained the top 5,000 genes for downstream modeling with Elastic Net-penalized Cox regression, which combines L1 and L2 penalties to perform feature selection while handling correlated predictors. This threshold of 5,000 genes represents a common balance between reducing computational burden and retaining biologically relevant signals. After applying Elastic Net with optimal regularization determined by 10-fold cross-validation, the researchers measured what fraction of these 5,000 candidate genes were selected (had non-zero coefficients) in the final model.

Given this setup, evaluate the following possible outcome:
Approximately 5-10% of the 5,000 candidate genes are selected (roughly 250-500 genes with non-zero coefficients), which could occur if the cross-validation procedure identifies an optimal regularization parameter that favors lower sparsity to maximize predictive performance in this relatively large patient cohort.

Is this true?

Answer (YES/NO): NO